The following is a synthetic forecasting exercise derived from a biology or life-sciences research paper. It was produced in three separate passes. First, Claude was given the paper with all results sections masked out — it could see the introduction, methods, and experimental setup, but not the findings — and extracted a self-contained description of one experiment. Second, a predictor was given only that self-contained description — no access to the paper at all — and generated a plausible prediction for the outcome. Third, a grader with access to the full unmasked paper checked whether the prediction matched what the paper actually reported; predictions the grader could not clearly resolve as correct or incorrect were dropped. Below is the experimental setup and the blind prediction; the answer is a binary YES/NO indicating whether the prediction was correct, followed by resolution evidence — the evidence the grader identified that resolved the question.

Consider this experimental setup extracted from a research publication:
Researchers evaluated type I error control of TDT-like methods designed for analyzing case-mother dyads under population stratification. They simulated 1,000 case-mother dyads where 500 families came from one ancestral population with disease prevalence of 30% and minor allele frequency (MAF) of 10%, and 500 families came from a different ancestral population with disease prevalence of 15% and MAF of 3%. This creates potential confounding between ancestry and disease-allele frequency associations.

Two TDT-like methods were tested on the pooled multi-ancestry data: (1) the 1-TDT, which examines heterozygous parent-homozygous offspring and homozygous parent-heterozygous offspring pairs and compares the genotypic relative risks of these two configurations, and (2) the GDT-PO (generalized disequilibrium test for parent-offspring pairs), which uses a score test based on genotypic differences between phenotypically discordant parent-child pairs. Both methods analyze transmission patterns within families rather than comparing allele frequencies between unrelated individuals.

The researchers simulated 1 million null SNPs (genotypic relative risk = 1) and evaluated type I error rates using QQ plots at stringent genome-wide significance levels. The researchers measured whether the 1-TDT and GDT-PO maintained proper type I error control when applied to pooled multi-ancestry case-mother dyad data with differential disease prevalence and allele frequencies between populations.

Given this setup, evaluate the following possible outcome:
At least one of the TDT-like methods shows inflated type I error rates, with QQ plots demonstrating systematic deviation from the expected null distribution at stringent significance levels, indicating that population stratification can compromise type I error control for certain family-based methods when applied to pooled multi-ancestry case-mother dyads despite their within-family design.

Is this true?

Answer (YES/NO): NO